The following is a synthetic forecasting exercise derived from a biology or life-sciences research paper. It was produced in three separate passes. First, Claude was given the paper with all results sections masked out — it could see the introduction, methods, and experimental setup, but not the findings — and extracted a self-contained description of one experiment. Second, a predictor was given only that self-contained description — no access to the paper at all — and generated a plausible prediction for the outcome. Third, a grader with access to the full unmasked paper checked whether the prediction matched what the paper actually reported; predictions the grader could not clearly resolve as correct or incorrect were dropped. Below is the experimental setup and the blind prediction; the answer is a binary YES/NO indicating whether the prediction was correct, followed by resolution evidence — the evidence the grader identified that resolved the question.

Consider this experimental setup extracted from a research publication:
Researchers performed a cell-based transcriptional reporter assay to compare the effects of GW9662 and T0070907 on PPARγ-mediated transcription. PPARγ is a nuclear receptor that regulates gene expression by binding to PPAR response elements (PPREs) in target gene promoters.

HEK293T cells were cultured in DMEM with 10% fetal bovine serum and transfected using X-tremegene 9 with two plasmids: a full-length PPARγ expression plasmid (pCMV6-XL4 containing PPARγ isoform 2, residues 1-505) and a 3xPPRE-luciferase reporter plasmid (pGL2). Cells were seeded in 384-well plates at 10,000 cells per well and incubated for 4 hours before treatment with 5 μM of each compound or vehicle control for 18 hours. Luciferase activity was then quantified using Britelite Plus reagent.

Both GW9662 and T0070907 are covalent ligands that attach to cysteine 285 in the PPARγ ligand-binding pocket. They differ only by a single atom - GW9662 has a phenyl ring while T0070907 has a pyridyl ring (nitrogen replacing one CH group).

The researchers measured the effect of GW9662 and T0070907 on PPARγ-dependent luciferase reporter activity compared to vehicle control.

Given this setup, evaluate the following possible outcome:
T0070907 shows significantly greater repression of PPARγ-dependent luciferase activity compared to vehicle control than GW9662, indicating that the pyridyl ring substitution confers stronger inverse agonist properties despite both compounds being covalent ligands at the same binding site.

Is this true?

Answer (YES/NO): YES